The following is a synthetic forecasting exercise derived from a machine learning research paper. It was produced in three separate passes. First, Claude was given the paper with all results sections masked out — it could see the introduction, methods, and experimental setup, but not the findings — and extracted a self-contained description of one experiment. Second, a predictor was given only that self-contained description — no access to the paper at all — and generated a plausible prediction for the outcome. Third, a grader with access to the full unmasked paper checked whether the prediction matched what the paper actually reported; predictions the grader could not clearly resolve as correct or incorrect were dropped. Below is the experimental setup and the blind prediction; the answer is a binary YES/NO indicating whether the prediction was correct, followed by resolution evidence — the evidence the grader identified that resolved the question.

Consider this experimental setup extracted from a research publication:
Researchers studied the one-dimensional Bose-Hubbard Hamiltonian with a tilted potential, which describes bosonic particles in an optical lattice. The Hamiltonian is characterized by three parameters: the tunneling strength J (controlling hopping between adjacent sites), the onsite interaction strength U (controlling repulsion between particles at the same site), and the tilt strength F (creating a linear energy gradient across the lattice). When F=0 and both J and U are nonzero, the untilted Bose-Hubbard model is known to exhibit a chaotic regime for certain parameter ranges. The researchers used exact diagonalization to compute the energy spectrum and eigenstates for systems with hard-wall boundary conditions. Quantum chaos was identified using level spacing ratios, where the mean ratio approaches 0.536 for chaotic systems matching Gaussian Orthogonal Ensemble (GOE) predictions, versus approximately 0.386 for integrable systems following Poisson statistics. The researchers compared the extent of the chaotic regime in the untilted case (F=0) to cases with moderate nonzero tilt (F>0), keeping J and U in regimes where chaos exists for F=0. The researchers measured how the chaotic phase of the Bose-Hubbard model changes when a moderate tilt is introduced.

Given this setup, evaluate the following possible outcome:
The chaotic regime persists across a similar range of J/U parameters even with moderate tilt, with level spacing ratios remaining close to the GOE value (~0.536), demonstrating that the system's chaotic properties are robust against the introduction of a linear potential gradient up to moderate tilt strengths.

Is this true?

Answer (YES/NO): NO